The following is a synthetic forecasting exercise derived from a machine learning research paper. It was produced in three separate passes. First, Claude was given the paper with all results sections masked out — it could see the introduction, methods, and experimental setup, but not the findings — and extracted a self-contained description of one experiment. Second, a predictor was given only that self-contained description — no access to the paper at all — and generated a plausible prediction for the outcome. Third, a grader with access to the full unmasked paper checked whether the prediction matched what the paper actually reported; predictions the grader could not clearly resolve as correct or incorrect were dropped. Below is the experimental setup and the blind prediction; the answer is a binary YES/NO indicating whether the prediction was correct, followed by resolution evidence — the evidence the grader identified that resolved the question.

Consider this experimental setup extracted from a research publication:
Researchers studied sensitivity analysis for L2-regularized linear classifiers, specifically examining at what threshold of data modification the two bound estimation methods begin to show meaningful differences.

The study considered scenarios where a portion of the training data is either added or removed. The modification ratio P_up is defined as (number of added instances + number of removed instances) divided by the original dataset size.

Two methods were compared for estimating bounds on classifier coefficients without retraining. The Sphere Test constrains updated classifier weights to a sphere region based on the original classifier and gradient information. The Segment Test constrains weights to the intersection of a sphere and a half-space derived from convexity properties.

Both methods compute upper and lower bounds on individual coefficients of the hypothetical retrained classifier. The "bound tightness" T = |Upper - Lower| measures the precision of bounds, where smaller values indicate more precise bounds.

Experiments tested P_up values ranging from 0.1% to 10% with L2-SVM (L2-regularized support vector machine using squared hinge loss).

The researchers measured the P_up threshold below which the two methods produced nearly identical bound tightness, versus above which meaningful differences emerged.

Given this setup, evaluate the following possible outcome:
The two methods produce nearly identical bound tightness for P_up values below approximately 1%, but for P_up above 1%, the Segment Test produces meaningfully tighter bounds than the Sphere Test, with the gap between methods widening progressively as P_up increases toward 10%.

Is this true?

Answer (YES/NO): NO